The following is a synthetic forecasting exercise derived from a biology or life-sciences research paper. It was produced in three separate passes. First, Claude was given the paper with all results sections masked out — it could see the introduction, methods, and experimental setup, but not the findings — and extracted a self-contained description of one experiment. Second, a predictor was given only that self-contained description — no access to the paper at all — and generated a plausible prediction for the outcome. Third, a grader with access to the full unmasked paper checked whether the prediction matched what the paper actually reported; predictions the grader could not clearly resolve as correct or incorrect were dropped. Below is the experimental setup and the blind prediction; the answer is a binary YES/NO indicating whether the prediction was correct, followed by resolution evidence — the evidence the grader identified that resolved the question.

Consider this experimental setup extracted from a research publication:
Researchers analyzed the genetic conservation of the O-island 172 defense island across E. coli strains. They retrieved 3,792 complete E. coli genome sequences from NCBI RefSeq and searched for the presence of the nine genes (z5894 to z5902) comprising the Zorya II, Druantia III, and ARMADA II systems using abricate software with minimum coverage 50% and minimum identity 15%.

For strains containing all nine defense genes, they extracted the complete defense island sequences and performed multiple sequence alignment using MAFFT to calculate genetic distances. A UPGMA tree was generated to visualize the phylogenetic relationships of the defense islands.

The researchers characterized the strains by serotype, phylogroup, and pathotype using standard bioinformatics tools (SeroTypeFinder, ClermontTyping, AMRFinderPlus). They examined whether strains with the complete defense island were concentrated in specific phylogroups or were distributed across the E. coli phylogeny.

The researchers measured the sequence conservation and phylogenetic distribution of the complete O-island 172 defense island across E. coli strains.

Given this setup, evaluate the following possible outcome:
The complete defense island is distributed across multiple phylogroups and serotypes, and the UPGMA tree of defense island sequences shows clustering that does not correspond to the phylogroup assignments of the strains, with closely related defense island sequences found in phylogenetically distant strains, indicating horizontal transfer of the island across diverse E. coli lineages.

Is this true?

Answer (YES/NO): NO